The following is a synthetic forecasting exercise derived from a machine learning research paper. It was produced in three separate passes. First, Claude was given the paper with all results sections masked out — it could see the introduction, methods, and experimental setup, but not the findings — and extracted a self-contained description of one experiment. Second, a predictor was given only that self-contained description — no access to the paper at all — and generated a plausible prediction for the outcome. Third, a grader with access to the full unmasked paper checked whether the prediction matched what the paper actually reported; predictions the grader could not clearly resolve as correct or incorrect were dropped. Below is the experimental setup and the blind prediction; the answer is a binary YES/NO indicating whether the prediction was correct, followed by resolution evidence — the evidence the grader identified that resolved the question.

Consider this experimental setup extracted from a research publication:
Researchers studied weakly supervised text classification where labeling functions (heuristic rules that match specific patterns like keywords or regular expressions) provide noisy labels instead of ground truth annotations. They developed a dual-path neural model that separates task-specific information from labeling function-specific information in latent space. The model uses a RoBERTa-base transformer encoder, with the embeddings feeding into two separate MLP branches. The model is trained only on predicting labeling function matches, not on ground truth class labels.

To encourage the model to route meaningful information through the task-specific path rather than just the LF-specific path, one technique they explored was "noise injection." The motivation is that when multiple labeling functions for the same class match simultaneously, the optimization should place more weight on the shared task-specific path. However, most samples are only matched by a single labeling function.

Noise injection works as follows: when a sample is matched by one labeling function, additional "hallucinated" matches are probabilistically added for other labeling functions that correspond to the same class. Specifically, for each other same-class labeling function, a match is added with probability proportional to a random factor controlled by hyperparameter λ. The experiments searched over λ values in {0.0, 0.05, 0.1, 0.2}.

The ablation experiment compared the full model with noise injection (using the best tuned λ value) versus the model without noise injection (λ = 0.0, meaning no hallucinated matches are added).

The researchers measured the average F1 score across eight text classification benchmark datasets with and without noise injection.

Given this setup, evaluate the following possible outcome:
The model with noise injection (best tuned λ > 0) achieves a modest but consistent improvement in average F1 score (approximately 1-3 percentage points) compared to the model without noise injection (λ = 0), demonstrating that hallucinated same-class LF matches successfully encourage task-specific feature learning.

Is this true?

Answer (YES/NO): NO